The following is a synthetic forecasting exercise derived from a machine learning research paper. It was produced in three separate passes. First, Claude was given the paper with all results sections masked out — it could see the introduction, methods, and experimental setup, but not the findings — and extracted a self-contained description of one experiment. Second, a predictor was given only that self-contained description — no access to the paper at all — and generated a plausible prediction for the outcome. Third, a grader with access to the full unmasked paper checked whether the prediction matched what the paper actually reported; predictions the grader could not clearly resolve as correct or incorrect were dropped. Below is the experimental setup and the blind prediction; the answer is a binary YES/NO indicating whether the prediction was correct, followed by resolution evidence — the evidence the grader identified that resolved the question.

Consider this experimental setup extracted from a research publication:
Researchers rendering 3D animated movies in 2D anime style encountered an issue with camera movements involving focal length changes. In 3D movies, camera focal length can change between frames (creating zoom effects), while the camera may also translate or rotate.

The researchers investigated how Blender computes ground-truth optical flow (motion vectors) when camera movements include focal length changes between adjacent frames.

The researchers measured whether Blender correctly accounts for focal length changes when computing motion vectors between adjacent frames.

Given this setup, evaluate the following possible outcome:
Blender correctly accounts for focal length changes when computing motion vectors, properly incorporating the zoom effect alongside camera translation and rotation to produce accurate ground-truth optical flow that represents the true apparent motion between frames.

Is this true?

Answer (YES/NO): NO